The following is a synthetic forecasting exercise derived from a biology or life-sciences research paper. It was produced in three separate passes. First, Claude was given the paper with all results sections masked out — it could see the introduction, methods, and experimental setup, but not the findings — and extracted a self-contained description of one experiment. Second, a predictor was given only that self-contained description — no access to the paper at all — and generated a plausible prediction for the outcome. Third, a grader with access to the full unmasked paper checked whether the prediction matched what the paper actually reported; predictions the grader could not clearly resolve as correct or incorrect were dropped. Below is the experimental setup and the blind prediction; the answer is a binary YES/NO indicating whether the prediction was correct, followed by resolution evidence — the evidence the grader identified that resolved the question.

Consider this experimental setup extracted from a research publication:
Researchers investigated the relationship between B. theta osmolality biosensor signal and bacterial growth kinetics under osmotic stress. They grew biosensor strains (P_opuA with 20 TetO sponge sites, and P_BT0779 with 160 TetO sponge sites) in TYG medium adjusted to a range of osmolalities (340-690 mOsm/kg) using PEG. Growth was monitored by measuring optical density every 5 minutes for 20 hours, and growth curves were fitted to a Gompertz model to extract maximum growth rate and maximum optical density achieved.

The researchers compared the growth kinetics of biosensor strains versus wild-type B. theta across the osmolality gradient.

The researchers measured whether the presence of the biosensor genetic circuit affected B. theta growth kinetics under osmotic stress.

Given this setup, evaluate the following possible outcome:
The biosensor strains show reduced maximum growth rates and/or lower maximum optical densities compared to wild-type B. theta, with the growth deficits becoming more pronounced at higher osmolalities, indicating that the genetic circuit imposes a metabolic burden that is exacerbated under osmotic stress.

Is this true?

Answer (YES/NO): NO